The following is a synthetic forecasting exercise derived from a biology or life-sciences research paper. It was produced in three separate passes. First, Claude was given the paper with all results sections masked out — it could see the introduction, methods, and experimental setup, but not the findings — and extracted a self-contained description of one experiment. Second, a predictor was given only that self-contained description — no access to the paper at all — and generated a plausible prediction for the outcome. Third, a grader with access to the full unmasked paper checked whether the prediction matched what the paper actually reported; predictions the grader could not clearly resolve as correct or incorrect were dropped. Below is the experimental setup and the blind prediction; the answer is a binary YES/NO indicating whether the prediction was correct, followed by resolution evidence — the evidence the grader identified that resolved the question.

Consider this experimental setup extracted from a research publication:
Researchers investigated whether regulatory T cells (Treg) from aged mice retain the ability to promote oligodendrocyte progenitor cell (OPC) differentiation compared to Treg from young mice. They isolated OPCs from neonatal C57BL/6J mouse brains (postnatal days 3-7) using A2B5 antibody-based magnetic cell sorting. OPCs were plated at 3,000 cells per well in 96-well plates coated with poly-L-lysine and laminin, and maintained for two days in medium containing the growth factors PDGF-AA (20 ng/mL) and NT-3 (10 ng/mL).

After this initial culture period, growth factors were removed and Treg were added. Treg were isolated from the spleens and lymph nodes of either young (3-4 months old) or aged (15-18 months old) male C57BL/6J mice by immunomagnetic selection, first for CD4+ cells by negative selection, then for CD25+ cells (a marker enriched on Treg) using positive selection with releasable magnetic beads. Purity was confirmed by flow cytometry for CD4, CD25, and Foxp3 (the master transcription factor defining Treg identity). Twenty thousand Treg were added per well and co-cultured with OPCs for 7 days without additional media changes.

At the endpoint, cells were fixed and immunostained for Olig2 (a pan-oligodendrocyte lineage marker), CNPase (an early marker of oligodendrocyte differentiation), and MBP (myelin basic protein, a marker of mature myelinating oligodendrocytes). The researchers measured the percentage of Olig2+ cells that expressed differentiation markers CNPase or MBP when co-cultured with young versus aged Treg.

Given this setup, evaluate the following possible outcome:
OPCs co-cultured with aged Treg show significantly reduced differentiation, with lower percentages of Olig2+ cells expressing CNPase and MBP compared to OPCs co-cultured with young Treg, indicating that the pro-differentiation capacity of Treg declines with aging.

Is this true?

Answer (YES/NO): YES